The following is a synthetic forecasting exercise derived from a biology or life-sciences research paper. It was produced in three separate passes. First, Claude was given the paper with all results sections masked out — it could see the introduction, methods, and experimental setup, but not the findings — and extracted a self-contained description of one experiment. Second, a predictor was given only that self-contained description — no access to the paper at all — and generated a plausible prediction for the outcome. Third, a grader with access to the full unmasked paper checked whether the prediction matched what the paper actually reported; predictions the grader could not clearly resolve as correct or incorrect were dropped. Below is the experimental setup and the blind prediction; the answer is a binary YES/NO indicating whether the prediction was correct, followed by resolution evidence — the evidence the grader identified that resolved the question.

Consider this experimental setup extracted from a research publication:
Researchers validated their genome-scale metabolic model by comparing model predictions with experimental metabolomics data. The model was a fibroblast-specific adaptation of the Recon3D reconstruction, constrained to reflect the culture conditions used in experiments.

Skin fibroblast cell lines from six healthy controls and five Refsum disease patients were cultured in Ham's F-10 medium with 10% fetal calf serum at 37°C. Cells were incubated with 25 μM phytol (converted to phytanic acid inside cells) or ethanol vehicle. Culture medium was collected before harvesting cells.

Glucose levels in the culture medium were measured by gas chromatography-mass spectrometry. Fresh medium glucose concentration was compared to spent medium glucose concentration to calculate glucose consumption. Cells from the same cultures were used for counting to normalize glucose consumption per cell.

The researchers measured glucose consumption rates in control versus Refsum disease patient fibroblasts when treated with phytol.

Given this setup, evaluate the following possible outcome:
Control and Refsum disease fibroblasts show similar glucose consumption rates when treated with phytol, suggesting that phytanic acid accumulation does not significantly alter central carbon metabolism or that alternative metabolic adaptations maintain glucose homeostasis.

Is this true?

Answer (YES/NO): YES